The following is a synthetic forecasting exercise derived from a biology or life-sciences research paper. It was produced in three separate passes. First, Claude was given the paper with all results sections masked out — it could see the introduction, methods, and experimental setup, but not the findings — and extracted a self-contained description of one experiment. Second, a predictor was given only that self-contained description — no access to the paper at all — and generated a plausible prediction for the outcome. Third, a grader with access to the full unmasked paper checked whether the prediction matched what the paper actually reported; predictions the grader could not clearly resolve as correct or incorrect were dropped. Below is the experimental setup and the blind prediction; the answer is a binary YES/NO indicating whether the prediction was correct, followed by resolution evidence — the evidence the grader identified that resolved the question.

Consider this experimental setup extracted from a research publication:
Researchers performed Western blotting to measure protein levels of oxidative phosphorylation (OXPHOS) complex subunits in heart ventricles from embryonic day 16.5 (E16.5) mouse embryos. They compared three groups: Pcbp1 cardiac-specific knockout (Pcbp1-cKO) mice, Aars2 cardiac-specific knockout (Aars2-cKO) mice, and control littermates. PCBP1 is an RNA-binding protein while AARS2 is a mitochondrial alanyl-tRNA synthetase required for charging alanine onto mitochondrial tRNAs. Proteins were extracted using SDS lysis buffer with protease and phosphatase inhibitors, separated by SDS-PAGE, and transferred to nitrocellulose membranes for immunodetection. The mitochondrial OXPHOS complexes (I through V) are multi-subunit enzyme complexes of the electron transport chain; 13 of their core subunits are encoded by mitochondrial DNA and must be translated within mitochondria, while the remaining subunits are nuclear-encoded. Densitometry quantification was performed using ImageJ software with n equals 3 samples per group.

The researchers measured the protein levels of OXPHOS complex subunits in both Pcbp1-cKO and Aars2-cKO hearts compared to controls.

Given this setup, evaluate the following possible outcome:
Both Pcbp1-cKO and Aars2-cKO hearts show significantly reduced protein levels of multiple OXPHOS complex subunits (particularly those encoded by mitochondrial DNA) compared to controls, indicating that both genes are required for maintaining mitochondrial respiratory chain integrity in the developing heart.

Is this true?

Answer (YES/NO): NO